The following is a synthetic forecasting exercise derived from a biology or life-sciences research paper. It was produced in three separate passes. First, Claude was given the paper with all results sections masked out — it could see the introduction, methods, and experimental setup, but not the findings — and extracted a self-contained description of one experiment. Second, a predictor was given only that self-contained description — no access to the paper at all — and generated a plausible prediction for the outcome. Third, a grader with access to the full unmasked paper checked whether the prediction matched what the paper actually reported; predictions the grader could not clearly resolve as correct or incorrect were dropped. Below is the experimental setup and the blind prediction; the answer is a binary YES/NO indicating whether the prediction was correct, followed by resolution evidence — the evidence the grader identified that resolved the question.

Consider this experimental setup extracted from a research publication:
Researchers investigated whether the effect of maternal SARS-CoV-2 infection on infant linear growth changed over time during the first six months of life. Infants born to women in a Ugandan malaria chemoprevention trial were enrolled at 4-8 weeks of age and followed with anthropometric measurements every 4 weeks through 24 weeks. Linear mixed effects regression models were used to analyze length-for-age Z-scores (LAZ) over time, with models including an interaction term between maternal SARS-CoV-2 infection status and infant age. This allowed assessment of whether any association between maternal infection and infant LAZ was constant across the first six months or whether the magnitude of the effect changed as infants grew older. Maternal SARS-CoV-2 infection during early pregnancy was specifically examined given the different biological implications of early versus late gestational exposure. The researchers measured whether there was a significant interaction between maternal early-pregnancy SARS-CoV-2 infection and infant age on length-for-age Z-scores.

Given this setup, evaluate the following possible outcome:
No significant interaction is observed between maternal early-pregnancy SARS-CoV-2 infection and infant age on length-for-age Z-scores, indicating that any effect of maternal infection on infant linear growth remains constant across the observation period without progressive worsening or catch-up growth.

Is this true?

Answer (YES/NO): NO